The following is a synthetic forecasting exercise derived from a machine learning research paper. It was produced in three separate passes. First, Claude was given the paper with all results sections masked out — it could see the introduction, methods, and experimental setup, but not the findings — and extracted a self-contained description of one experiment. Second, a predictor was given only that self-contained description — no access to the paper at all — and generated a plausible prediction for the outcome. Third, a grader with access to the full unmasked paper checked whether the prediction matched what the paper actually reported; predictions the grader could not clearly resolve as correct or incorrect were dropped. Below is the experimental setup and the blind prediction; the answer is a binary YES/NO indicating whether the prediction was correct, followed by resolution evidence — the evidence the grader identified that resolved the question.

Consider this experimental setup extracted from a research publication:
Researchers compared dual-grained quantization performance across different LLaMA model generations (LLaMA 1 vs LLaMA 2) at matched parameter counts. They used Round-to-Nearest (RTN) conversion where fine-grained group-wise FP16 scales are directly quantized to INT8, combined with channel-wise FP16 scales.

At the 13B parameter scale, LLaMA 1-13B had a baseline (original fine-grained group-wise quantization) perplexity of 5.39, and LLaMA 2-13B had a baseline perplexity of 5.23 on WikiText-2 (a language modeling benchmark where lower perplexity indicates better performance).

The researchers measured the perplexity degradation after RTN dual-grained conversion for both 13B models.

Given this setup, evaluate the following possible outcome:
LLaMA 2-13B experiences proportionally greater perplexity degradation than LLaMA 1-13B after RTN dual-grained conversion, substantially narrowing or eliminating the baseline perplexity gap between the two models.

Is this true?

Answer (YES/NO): NO